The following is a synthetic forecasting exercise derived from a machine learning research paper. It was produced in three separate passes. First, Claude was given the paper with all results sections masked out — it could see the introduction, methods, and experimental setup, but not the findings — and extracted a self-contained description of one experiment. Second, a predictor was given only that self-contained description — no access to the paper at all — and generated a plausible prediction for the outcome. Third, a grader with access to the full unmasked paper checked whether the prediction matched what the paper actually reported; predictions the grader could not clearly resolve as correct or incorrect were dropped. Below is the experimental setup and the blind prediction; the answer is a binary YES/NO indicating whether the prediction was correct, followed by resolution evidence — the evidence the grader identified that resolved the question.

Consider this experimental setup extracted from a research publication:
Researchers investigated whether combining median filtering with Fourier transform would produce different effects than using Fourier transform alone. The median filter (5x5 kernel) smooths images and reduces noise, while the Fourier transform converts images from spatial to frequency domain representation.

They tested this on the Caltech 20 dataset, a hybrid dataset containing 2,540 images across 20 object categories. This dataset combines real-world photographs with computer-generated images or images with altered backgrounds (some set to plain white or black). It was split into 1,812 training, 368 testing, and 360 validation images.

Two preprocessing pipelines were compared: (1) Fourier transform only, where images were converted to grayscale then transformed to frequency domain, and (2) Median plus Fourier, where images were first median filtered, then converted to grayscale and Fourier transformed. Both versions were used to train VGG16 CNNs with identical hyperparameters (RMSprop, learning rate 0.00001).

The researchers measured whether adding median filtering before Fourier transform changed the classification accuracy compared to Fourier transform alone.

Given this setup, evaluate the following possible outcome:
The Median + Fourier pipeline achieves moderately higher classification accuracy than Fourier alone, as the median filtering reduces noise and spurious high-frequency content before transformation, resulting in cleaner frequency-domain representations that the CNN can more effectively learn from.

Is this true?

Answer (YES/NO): NO